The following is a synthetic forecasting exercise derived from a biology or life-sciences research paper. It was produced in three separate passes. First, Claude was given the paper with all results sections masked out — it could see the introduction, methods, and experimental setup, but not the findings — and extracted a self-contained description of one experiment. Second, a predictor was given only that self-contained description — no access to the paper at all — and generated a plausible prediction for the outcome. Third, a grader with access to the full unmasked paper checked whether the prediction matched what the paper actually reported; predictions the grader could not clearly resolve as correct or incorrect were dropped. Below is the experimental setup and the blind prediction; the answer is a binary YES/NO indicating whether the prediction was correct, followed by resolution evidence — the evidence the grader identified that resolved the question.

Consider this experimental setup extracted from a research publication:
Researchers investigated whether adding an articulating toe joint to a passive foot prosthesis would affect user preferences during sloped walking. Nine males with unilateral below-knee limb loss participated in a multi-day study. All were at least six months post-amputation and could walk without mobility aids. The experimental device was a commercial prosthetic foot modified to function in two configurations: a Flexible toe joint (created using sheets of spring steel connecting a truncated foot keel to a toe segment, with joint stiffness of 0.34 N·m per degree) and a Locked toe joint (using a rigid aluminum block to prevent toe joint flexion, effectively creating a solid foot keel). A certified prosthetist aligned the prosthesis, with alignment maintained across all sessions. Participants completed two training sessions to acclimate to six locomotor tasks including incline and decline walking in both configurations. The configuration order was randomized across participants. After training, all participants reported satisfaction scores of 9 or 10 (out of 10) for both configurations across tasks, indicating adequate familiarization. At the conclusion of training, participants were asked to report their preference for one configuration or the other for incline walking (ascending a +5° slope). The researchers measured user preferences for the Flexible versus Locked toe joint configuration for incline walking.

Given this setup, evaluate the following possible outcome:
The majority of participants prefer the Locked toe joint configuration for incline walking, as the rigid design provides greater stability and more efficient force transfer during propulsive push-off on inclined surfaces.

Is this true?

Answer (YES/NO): YES